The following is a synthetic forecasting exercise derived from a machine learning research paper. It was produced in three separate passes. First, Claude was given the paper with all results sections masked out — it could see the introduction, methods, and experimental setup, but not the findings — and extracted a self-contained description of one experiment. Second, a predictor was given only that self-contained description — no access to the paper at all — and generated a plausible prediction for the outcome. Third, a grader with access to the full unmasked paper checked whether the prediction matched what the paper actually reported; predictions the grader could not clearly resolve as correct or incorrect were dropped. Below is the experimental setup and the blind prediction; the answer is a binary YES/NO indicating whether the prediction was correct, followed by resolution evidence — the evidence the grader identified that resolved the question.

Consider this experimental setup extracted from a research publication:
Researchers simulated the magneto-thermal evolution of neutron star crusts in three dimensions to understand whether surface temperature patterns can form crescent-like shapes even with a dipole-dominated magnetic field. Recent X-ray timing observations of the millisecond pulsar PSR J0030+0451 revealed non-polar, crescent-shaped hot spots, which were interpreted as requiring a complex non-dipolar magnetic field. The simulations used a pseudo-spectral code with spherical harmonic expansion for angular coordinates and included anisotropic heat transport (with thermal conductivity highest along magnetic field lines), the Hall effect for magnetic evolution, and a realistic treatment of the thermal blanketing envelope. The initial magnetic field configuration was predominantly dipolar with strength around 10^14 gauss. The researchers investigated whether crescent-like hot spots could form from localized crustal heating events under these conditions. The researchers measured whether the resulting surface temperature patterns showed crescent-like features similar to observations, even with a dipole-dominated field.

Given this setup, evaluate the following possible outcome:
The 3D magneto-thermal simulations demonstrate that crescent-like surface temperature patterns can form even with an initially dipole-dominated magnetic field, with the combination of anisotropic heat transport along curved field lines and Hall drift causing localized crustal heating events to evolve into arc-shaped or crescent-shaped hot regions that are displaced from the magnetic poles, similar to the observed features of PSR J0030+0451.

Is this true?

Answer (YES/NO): YES